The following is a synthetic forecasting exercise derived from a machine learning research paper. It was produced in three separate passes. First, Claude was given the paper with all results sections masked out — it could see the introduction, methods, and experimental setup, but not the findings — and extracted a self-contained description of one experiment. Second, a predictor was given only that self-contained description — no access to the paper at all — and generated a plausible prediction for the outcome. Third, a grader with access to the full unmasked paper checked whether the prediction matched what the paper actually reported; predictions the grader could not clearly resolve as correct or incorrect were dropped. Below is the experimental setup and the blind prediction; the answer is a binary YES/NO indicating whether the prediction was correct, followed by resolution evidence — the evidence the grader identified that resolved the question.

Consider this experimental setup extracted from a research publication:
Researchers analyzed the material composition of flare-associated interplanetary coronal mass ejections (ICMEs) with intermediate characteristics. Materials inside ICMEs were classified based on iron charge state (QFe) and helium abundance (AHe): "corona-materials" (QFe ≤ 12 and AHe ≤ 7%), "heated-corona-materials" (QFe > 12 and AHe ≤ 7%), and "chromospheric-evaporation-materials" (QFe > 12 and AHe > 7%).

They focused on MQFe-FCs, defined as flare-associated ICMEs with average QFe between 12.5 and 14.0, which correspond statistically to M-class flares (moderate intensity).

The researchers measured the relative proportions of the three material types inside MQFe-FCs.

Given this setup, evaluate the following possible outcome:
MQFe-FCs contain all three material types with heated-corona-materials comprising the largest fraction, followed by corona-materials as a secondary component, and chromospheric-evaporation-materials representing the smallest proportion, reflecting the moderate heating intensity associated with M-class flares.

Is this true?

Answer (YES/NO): NO